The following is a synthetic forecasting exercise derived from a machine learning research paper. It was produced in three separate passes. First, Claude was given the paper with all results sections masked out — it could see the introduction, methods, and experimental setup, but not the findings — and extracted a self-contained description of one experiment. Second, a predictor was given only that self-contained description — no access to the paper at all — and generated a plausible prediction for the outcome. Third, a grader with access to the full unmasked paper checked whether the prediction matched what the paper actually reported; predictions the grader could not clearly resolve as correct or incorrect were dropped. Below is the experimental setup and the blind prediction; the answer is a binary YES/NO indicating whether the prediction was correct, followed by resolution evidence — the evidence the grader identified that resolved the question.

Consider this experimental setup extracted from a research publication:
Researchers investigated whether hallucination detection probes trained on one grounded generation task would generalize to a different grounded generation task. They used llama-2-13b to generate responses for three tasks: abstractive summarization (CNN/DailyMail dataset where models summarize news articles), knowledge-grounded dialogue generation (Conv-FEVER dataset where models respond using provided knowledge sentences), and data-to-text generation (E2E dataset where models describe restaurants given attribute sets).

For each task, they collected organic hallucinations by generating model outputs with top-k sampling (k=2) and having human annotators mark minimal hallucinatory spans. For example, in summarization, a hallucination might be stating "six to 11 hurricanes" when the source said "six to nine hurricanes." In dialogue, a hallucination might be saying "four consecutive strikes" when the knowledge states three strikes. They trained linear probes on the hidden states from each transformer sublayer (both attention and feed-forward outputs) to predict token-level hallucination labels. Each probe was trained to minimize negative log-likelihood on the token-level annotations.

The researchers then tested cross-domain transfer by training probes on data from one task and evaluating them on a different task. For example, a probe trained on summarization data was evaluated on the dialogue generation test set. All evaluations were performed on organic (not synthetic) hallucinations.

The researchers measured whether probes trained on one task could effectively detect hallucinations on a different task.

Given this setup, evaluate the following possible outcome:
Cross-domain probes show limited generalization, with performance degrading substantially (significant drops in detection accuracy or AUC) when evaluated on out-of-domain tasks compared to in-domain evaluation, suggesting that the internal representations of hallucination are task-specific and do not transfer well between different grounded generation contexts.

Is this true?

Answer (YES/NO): YES